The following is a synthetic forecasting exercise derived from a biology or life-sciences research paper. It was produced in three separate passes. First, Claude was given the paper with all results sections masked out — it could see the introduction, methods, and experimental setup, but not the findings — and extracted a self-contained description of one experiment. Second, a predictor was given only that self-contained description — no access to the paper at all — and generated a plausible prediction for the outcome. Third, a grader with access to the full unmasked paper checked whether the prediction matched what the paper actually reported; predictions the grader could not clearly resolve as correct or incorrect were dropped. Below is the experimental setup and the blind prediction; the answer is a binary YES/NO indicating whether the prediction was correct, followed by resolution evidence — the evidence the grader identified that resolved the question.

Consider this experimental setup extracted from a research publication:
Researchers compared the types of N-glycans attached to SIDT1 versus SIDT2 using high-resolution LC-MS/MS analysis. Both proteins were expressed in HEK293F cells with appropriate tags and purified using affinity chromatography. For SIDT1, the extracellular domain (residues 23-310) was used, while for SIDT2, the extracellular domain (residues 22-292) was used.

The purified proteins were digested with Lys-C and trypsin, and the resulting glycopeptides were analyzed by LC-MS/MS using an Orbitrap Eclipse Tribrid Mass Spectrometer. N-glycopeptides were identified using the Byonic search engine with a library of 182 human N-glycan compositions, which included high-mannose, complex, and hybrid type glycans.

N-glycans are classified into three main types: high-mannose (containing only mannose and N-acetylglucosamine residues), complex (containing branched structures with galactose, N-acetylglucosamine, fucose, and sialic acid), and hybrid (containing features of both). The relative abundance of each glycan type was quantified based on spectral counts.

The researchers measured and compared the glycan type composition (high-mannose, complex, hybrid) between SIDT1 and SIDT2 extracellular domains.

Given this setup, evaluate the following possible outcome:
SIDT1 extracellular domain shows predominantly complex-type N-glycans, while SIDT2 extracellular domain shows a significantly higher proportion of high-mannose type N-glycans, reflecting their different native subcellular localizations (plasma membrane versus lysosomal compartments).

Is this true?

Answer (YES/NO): NO